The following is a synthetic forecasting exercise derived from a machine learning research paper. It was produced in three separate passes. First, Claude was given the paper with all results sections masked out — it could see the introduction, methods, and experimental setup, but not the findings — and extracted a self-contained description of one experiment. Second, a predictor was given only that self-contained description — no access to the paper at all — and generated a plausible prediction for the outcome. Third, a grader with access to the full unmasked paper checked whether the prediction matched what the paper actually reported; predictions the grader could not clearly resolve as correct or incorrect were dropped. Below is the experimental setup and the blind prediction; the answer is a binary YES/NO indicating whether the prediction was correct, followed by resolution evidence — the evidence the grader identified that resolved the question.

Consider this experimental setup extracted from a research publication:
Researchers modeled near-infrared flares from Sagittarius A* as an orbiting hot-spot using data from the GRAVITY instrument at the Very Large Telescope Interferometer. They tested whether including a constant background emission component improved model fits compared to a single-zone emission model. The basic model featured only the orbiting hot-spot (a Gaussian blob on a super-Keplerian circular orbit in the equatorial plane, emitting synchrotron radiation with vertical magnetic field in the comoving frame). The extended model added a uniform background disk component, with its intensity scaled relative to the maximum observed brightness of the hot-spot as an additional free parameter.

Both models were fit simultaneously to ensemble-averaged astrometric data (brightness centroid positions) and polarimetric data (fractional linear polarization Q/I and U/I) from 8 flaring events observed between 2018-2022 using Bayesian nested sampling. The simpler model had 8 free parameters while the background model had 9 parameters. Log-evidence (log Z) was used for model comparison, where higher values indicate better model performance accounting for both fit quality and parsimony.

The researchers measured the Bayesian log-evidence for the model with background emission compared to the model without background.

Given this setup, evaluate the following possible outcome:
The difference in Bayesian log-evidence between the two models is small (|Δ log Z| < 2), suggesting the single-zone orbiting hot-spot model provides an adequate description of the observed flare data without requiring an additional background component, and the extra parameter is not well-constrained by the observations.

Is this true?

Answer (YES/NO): NO